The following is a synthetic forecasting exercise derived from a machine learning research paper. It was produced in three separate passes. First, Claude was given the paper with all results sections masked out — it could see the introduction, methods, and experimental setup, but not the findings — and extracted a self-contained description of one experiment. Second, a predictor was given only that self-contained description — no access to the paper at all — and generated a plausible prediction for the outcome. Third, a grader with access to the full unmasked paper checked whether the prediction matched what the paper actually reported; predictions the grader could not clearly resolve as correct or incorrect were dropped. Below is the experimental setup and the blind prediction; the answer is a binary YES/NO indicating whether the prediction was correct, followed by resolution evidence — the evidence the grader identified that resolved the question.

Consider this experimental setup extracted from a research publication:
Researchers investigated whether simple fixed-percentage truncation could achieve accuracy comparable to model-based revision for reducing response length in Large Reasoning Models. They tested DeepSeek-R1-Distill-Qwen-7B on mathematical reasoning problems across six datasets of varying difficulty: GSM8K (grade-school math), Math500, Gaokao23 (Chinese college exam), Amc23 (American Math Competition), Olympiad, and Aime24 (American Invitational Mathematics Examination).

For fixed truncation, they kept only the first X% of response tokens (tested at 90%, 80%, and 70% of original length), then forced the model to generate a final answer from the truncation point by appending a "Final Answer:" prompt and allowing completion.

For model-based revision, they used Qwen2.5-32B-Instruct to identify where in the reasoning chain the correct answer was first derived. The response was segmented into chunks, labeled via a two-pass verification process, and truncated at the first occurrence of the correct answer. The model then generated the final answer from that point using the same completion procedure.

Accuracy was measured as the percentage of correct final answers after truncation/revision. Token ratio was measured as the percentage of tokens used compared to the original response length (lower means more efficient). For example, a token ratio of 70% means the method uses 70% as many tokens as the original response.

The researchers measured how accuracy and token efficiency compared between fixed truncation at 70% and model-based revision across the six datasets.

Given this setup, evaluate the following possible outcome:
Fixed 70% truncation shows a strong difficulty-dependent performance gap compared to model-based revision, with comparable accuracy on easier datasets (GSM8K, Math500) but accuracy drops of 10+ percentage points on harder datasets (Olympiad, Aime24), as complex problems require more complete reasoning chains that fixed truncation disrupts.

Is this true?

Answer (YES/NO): NO